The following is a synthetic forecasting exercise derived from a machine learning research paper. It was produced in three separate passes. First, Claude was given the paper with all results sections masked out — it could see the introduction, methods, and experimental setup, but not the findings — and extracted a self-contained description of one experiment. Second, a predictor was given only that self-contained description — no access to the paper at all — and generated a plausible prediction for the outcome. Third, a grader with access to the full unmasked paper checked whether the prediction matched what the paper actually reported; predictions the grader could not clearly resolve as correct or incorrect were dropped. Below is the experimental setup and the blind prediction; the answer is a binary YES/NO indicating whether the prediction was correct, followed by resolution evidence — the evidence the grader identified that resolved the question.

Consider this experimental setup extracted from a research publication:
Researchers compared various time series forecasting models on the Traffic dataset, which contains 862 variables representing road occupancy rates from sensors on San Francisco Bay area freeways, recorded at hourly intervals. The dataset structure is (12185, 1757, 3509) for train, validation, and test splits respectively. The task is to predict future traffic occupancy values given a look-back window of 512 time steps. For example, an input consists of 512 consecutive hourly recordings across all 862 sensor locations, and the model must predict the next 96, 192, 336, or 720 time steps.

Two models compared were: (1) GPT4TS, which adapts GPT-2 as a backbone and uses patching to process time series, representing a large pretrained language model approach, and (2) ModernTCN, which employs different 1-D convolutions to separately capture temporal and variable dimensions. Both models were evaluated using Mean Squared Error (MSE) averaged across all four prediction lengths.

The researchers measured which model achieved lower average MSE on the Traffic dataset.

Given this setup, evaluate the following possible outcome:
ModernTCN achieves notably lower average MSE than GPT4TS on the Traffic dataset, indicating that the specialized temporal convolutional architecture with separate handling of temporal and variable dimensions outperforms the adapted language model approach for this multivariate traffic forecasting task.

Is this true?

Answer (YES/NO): NO